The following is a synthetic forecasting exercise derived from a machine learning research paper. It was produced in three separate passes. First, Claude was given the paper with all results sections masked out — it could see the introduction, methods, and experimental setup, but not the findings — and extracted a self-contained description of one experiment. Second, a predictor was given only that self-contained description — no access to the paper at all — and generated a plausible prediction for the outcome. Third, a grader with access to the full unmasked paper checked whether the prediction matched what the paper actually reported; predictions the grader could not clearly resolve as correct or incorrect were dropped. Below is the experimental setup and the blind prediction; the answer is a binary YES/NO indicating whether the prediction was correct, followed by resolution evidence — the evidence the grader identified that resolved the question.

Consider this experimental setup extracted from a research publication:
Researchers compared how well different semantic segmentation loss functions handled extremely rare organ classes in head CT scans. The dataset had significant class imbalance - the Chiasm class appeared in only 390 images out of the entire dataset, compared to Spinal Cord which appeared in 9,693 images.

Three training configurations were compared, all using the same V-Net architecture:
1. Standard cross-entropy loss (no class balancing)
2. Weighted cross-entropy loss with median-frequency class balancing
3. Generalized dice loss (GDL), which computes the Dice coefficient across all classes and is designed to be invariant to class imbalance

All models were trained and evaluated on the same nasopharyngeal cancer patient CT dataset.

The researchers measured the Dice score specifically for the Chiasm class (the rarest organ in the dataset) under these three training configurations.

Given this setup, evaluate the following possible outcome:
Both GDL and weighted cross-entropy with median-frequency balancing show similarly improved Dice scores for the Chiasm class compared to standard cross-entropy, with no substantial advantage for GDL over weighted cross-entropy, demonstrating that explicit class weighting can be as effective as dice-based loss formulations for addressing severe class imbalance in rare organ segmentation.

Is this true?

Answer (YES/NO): YES